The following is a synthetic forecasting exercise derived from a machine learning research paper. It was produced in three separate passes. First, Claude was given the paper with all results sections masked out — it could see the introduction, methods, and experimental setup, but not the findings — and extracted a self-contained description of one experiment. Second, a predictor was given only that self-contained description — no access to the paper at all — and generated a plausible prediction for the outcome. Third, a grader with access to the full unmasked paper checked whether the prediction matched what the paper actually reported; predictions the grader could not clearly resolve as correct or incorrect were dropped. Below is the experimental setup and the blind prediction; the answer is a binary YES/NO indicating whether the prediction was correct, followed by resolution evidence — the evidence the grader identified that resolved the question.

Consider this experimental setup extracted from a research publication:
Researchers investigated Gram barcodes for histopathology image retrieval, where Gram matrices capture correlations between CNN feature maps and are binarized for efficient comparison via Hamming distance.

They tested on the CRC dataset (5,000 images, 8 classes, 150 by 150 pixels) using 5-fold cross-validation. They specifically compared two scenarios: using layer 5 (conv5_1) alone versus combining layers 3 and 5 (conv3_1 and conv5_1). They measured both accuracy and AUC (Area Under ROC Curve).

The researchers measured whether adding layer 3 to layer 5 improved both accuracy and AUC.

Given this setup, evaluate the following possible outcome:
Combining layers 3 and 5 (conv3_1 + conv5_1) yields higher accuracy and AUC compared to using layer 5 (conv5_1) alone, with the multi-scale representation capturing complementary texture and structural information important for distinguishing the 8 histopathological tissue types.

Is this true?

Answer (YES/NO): YES